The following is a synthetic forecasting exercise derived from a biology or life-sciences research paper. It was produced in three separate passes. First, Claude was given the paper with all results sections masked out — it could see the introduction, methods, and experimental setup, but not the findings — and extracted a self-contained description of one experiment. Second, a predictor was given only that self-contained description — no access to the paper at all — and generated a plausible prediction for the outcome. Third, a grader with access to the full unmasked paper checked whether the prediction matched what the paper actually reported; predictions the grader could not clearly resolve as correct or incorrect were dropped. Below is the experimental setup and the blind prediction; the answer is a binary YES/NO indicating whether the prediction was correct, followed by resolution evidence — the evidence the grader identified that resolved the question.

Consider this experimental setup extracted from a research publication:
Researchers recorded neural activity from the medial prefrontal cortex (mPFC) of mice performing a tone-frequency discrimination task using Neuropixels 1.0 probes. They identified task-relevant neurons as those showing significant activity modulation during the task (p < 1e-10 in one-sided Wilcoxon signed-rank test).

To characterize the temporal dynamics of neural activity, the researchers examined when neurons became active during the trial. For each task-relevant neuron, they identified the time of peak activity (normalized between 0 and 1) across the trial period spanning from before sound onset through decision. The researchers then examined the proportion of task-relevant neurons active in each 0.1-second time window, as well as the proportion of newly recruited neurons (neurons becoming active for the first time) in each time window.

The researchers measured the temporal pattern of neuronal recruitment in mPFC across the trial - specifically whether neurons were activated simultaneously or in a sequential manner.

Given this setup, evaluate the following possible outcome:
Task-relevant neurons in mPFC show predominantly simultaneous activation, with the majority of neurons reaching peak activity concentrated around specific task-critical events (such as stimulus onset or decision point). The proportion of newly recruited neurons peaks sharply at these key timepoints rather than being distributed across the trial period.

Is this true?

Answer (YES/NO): NO